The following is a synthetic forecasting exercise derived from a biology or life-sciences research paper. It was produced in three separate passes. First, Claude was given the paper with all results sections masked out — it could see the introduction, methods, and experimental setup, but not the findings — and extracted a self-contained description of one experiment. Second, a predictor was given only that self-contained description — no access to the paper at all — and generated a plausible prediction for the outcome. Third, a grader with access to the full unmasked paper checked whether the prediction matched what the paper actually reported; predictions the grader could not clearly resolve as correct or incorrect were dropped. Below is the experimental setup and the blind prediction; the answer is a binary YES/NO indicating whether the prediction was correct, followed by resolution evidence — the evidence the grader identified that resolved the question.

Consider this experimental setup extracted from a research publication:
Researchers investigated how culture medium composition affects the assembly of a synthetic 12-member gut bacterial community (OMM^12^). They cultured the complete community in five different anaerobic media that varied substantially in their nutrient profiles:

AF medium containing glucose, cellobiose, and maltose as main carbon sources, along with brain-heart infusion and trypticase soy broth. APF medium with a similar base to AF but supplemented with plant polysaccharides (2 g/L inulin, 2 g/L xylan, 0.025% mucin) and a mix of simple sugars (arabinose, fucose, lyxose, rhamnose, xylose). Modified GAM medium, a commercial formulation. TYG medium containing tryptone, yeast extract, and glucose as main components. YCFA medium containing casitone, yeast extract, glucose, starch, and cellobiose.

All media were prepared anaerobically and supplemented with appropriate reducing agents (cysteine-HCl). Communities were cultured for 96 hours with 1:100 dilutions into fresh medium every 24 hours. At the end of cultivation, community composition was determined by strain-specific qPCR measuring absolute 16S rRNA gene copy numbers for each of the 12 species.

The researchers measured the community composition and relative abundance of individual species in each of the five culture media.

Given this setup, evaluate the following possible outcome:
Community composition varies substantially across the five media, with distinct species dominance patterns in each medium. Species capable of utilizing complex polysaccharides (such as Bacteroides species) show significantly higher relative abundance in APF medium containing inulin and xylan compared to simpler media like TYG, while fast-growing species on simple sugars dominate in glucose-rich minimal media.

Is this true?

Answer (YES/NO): NO